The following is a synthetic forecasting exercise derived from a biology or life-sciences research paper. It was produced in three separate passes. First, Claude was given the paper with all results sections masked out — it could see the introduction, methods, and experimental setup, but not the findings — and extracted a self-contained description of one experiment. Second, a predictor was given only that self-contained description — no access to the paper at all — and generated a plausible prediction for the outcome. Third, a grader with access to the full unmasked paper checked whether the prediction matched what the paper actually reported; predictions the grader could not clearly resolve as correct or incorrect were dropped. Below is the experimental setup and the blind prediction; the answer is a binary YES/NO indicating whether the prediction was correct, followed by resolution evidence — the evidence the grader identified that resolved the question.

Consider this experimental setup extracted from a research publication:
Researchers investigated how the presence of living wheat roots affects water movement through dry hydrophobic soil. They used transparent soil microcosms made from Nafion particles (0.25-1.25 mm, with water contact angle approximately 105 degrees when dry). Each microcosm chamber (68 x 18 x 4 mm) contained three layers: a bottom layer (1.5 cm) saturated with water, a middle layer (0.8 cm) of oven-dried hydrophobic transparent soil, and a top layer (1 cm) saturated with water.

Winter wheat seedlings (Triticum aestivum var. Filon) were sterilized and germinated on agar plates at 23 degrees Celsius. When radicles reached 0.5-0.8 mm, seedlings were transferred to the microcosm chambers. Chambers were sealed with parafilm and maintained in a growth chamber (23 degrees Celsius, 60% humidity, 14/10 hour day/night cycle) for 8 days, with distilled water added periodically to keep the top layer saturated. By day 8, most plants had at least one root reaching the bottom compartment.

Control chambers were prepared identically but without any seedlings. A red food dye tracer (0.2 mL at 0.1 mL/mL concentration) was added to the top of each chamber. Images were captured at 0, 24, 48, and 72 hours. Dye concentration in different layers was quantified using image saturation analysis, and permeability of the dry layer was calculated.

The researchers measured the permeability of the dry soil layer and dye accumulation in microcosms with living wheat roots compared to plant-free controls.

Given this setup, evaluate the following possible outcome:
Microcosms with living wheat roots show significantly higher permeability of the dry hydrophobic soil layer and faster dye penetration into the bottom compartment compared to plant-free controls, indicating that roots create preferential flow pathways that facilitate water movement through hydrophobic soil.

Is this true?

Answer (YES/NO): YES